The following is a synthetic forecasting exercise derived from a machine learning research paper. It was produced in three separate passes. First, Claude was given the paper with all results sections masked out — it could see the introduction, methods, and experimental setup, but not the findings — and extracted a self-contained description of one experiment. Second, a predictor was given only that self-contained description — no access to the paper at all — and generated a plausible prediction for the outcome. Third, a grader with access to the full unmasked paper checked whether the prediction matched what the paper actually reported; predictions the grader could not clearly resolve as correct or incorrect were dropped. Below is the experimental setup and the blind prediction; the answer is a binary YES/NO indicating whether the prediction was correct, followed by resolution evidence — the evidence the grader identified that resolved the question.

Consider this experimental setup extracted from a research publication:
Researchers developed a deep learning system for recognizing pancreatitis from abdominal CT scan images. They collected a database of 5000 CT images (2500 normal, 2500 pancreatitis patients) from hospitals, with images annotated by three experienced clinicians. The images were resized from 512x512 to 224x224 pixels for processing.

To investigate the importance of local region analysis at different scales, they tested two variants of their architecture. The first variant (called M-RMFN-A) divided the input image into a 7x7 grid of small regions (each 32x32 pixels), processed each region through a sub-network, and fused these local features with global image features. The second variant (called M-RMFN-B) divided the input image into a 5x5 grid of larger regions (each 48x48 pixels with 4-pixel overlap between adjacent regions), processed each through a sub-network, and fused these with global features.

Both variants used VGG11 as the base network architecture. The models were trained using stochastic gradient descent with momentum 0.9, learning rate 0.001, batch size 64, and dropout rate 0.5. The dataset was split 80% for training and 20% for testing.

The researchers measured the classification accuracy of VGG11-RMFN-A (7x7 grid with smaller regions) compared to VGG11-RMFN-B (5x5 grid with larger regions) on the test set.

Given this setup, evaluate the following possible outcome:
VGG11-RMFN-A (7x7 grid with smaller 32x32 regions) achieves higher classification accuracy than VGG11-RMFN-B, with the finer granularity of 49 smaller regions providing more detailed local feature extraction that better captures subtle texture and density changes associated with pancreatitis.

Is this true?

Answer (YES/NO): YES